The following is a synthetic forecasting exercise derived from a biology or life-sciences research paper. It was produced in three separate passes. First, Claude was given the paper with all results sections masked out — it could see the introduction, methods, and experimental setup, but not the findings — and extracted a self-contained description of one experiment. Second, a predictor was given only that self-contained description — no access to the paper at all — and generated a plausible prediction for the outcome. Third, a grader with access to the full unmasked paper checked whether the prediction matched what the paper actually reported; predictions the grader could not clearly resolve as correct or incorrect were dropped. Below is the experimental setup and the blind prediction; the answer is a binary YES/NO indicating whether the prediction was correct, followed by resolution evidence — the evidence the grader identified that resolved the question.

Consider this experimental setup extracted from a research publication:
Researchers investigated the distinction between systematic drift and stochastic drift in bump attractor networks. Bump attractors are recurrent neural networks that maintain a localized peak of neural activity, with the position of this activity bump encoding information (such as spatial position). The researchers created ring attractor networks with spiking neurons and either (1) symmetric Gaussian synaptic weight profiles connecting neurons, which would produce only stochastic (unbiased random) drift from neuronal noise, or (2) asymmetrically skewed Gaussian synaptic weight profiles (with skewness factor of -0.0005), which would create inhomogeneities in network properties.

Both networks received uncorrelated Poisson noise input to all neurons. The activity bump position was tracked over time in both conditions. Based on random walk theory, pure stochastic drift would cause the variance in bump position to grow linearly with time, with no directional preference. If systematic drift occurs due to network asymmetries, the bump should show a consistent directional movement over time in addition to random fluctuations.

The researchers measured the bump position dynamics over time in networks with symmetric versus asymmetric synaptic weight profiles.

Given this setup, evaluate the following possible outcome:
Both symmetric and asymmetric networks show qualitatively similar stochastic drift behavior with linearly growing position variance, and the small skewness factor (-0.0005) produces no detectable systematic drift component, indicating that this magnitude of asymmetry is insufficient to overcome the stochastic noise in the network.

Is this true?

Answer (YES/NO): NO